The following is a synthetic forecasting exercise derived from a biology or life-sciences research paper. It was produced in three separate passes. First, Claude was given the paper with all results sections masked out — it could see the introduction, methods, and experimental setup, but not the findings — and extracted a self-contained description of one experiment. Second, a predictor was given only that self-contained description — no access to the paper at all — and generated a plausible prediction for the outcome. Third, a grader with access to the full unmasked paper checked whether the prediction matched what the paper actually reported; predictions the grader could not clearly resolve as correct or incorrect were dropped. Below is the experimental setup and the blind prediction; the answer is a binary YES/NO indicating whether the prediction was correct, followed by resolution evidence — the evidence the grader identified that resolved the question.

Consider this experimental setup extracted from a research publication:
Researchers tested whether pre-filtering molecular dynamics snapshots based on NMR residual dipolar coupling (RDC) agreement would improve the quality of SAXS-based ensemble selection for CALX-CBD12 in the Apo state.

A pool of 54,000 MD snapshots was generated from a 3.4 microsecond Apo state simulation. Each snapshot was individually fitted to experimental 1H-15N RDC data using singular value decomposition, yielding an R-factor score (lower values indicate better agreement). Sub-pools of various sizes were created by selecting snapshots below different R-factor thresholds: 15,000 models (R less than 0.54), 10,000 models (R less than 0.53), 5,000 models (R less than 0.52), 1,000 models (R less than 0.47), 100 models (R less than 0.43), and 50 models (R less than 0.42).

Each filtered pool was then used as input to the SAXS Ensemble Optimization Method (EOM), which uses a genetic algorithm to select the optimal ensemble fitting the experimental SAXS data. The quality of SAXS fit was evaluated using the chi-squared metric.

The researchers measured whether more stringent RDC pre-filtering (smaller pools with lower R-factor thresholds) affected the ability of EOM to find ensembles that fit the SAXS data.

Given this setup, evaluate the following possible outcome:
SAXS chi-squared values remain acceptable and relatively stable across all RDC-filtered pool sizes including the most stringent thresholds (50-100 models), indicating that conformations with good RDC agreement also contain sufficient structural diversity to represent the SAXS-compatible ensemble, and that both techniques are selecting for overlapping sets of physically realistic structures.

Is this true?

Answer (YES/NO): NO